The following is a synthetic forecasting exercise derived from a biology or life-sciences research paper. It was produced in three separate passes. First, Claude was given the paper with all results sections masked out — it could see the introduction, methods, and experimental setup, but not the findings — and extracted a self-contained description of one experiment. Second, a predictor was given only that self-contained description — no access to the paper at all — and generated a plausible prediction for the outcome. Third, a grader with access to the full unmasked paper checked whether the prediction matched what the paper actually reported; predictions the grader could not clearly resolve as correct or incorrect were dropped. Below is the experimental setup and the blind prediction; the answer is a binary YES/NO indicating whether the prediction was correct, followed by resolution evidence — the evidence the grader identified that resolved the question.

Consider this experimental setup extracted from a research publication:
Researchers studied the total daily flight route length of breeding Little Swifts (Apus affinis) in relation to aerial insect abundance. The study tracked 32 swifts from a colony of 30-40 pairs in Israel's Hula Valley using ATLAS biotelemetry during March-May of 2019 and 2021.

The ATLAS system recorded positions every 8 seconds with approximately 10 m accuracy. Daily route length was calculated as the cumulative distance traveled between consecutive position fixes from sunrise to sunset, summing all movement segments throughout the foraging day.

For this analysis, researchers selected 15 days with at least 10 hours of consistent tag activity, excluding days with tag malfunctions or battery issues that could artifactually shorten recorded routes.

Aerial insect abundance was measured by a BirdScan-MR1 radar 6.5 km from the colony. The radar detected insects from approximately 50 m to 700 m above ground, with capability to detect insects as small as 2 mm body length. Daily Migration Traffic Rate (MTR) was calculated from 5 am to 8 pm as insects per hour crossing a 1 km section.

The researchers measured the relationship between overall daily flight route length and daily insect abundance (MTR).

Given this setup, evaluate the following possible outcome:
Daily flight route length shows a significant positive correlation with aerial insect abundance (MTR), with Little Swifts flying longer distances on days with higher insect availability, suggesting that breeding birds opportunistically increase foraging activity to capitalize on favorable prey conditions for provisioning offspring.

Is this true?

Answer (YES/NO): NO